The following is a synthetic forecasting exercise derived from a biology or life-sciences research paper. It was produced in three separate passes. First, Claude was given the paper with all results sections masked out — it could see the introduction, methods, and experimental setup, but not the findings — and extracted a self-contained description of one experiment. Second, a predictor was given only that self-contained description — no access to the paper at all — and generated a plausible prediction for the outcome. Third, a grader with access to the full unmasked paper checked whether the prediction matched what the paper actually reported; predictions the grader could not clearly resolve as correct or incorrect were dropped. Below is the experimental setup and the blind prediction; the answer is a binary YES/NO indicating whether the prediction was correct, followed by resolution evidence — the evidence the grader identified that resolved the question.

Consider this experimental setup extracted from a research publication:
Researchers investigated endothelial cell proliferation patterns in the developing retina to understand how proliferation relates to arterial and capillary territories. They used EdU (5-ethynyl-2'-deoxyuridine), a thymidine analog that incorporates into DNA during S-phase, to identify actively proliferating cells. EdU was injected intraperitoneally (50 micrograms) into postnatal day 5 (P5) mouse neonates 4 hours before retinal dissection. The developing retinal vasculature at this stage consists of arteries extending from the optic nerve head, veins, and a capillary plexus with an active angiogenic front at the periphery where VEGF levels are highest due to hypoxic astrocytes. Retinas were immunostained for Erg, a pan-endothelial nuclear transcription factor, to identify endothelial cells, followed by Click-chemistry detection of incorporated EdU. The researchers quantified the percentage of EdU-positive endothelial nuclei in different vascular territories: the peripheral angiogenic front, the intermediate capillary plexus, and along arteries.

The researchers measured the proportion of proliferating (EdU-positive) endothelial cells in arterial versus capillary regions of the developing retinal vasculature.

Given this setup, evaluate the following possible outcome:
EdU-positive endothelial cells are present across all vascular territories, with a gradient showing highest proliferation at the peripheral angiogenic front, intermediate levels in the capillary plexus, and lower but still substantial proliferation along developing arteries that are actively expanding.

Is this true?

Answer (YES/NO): NO